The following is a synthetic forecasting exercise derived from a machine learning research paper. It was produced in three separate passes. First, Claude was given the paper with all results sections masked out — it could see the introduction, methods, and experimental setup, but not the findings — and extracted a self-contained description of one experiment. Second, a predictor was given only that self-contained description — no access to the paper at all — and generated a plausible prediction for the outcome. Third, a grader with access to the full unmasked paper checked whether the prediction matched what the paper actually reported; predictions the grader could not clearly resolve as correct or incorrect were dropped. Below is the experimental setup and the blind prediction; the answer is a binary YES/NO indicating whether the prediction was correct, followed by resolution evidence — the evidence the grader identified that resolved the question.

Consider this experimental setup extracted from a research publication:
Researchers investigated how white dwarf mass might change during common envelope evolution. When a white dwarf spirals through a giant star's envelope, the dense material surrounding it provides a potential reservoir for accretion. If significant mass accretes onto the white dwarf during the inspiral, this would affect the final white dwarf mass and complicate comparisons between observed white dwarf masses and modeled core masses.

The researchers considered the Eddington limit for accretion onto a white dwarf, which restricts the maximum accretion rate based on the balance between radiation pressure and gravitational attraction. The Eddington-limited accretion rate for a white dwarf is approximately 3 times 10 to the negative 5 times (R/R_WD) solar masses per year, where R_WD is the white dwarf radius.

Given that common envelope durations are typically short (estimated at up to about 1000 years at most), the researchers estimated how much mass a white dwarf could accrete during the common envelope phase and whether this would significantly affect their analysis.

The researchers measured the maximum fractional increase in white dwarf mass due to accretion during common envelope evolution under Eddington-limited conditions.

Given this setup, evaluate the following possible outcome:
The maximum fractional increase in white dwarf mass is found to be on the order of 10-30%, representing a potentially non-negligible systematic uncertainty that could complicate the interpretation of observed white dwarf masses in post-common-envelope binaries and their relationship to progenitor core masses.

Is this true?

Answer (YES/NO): NO